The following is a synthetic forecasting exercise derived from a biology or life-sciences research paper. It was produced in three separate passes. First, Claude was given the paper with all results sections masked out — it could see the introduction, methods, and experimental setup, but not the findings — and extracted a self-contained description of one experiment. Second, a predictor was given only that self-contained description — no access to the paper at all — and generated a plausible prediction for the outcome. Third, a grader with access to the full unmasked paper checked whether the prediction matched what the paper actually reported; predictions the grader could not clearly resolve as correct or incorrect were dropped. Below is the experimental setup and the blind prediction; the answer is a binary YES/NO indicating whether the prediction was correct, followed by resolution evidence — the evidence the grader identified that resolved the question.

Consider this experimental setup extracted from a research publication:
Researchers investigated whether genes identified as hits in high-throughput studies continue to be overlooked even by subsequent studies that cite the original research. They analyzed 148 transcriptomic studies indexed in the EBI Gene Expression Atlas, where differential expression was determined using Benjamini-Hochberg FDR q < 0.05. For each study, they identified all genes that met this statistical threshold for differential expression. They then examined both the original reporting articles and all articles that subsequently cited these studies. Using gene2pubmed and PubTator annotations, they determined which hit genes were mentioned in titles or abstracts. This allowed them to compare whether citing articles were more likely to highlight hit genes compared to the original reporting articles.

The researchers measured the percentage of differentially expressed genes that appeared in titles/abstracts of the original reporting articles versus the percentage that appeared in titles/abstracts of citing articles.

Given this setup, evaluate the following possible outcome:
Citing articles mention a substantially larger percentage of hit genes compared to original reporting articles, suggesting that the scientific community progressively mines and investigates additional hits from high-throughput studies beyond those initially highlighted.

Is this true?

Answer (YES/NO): NO